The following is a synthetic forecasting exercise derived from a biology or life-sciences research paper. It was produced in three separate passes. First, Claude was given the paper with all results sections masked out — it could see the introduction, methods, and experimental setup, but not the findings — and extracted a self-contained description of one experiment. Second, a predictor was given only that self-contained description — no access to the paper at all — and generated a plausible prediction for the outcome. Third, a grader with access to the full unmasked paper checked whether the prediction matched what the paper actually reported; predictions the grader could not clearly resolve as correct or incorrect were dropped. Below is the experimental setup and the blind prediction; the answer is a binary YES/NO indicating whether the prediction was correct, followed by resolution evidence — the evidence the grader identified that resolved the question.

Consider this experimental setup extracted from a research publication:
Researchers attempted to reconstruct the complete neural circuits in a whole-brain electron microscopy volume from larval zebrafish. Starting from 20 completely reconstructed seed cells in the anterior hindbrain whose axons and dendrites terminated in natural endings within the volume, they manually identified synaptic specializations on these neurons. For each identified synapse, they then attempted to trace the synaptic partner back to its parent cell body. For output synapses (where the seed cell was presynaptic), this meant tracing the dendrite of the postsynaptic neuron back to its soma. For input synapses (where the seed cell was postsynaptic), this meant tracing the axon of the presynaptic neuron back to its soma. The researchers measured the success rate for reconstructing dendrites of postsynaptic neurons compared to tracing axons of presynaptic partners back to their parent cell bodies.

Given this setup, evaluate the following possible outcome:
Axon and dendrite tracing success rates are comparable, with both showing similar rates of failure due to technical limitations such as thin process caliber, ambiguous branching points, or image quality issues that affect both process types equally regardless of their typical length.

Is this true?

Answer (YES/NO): NO